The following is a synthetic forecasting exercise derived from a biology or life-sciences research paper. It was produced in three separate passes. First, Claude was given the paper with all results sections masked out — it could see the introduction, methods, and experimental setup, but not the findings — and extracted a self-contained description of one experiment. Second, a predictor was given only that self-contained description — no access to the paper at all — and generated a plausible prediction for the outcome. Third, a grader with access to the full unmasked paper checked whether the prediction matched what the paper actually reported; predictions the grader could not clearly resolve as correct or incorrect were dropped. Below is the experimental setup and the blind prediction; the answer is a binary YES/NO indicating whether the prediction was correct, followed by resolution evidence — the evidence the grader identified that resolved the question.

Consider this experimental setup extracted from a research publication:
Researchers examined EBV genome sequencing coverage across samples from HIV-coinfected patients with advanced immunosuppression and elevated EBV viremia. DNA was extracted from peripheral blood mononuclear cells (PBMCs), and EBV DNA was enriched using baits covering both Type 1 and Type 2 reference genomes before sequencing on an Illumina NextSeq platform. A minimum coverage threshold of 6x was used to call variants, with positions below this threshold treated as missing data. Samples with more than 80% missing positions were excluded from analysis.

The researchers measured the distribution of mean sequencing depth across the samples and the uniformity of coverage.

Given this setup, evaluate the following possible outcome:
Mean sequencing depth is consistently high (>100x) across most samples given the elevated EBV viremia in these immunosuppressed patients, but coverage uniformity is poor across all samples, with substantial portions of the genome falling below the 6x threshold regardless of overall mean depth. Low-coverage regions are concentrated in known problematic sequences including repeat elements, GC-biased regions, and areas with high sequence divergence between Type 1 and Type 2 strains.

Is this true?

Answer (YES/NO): NO